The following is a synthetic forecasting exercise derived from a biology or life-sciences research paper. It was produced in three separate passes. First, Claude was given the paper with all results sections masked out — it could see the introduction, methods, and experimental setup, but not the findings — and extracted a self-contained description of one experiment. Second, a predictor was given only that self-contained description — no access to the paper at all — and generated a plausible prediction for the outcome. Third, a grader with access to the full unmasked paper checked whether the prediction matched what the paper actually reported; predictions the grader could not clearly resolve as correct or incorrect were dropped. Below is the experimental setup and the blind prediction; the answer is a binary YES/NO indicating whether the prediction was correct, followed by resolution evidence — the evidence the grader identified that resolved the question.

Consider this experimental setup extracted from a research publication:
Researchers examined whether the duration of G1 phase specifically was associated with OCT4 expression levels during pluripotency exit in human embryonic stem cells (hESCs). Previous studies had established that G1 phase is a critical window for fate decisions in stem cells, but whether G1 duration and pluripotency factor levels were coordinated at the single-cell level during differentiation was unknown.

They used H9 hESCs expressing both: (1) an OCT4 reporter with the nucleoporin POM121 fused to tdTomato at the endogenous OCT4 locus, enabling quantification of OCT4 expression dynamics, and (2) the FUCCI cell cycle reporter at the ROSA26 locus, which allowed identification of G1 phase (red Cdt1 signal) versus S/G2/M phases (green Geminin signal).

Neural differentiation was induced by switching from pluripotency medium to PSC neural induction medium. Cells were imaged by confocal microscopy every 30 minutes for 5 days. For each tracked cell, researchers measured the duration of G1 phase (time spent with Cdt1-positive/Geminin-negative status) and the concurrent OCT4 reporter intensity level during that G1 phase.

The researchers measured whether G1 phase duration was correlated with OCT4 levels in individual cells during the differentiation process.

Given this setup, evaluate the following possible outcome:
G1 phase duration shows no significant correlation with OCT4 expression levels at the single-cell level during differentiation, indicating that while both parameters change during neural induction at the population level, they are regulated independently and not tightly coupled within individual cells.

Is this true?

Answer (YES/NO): NO